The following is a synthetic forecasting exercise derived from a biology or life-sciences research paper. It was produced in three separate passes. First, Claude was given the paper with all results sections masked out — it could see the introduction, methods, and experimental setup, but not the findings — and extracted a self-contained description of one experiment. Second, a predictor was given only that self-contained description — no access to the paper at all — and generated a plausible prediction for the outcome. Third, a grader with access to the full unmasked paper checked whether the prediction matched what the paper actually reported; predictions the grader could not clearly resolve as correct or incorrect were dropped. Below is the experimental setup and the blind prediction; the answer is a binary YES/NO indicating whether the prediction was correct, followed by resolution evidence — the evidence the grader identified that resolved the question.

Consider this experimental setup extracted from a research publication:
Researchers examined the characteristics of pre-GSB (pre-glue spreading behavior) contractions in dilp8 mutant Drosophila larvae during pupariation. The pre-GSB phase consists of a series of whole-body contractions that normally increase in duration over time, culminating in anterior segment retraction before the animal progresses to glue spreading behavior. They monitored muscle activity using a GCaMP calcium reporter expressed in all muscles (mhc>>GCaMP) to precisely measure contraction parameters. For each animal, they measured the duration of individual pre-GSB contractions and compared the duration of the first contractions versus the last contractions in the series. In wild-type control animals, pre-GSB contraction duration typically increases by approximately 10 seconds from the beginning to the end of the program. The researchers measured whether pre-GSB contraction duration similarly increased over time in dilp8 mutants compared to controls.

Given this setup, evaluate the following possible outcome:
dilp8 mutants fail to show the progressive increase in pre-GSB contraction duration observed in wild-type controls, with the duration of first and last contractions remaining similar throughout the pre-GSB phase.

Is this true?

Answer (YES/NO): YES